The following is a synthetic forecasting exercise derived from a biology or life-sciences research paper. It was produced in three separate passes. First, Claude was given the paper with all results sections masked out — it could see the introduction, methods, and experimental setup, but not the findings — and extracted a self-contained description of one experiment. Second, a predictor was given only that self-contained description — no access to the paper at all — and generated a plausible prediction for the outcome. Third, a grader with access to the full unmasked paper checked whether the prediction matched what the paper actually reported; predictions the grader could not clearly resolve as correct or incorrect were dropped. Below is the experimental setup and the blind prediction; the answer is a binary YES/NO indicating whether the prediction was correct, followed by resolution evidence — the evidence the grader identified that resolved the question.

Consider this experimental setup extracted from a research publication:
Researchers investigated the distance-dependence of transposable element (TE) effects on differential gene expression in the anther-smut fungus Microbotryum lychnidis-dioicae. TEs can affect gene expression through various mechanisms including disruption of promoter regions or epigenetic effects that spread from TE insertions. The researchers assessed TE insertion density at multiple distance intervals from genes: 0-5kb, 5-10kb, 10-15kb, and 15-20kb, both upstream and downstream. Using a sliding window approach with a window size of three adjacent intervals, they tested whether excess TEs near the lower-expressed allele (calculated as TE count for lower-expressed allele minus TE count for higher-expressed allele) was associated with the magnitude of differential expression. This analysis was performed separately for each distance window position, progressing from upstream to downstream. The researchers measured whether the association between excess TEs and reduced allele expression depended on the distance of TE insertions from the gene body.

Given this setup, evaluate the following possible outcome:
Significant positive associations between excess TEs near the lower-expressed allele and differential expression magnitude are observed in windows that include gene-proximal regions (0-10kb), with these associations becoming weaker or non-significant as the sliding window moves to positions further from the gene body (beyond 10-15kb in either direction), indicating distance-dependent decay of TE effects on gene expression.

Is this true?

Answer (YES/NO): YES